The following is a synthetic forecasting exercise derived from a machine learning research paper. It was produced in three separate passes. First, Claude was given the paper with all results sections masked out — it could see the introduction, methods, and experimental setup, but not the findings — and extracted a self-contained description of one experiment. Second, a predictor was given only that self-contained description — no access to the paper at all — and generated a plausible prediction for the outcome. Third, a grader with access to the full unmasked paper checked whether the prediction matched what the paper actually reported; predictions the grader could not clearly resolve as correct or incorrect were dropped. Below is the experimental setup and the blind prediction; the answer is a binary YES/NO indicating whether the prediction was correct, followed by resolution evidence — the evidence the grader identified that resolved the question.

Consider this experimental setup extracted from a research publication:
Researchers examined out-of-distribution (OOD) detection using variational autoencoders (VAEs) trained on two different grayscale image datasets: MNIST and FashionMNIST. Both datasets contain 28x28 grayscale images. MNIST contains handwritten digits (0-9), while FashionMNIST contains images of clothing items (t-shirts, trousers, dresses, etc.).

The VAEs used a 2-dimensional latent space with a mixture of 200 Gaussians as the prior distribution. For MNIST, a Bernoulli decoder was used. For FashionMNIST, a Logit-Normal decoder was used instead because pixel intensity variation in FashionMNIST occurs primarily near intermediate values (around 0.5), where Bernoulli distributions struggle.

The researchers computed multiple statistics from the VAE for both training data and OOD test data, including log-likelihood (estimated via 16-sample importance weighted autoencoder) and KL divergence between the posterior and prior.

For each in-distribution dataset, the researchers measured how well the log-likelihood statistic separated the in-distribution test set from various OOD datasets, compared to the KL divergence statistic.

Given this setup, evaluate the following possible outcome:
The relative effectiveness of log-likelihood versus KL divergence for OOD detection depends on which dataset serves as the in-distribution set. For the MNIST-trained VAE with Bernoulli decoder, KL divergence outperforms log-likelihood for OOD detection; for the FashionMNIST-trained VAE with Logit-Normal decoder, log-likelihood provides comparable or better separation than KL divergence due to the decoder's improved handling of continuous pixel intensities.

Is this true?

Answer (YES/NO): NO